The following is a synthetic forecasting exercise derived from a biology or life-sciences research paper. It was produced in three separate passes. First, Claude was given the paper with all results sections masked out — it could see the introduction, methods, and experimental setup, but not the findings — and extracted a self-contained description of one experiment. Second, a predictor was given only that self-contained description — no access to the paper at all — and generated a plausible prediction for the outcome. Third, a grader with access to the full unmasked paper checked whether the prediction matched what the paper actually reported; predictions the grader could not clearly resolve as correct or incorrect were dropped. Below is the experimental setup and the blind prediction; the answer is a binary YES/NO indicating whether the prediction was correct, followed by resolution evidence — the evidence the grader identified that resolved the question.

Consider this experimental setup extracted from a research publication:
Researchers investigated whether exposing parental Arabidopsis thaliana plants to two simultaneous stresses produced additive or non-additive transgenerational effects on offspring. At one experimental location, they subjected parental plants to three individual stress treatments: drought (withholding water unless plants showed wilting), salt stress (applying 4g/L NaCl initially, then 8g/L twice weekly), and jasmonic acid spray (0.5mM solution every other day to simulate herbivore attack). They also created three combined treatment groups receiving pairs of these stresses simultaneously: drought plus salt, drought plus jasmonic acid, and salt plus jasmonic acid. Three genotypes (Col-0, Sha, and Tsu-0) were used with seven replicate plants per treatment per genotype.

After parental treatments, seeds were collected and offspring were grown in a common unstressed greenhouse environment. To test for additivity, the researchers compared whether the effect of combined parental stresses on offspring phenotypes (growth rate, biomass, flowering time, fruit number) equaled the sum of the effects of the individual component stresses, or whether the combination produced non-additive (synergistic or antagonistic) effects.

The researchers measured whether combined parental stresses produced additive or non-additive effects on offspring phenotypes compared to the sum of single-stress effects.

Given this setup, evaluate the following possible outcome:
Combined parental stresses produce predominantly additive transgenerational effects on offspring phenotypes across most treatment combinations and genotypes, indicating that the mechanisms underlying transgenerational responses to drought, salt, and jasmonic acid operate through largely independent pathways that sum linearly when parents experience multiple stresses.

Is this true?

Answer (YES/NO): NO